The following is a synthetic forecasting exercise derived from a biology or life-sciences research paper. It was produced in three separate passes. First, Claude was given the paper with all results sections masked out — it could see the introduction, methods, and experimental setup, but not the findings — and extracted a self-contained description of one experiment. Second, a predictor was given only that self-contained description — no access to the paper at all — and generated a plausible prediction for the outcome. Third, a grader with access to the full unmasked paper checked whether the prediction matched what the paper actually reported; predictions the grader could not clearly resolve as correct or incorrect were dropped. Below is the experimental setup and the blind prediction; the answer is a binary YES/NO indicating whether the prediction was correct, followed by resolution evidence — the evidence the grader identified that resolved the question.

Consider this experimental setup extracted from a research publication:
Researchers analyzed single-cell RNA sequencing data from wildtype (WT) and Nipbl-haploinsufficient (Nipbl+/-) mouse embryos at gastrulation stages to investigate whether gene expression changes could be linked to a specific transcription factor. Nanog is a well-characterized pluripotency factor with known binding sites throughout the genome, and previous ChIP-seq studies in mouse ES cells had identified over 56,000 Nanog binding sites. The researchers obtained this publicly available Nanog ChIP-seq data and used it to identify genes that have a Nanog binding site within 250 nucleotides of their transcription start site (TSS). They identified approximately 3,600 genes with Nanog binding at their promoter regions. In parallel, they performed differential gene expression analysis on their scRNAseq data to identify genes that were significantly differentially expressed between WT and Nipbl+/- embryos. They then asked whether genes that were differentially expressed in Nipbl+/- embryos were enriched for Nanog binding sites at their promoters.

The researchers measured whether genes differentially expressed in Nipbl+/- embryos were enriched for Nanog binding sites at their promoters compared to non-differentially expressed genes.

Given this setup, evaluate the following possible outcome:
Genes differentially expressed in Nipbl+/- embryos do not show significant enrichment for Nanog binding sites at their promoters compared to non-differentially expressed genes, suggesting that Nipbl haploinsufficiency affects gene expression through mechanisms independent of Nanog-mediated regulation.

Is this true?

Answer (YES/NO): NO